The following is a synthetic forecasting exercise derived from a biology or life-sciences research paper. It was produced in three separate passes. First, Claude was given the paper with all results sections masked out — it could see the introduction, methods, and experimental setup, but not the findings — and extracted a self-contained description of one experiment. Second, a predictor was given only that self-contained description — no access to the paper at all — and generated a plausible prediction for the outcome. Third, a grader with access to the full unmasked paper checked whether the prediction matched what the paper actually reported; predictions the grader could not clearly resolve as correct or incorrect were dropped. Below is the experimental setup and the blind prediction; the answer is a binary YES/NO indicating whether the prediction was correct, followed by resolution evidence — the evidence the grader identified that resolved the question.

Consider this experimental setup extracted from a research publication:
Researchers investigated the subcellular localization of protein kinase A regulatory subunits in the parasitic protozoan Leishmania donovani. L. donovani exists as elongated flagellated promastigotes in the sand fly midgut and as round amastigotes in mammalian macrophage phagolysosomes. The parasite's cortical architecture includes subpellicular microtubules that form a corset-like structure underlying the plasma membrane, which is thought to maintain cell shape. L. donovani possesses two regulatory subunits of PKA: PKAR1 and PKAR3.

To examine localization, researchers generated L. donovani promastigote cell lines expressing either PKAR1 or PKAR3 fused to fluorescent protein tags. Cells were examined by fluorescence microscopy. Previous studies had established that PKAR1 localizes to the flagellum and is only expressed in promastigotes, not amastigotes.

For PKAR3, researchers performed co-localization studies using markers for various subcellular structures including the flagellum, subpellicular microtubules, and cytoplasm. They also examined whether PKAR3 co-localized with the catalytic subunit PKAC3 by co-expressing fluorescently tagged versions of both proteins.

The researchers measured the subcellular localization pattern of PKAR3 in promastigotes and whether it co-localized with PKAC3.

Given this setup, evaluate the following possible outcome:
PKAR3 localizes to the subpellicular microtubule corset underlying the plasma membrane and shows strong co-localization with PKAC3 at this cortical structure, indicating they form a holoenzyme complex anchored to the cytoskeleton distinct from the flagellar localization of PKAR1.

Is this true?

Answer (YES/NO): YES